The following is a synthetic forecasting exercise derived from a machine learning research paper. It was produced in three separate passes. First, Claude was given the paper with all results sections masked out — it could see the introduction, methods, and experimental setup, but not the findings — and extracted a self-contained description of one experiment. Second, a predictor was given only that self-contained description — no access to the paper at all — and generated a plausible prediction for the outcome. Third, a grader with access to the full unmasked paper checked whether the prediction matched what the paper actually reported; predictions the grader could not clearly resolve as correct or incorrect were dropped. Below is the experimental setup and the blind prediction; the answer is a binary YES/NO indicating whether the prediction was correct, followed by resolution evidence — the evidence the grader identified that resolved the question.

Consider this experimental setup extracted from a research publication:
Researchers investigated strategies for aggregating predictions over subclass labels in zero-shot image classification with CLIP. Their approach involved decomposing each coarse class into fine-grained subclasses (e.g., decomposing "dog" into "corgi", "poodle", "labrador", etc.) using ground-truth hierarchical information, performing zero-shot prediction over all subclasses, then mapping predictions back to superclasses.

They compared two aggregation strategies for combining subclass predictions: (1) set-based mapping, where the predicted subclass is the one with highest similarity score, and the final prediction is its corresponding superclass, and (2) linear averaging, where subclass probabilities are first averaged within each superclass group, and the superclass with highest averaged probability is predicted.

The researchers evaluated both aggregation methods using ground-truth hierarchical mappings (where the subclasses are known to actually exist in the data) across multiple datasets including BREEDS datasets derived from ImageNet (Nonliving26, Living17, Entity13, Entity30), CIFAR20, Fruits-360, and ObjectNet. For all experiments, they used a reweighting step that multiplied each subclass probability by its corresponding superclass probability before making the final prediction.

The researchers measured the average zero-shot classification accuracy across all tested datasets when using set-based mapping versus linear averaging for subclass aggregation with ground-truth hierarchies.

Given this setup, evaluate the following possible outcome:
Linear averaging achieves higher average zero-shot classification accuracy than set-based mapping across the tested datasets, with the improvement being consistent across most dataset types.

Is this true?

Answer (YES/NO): NO